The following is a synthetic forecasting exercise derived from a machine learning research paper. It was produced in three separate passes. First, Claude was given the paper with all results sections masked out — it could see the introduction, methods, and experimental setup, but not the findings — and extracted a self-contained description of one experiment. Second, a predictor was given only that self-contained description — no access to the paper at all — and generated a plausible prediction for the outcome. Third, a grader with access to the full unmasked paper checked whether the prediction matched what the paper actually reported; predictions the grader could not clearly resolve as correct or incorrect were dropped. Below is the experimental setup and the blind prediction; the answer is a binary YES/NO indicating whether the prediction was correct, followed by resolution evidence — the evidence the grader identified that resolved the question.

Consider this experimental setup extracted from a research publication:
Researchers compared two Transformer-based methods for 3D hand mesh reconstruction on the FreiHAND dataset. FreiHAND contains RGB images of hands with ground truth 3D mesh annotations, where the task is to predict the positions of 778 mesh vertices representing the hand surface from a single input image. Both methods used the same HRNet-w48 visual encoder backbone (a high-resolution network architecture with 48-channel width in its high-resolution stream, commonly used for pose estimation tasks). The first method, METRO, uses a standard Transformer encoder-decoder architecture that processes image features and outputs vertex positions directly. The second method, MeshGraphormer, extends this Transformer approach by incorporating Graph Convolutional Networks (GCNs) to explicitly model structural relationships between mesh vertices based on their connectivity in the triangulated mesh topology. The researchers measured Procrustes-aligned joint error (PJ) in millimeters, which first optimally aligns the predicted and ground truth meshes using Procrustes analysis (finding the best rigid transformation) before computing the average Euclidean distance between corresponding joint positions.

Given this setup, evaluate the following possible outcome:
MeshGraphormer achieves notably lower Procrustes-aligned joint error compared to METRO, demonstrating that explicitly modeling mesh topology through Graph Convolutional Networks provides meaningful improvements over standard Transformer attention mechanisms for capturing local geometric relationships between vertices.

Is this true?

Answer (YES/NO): YES